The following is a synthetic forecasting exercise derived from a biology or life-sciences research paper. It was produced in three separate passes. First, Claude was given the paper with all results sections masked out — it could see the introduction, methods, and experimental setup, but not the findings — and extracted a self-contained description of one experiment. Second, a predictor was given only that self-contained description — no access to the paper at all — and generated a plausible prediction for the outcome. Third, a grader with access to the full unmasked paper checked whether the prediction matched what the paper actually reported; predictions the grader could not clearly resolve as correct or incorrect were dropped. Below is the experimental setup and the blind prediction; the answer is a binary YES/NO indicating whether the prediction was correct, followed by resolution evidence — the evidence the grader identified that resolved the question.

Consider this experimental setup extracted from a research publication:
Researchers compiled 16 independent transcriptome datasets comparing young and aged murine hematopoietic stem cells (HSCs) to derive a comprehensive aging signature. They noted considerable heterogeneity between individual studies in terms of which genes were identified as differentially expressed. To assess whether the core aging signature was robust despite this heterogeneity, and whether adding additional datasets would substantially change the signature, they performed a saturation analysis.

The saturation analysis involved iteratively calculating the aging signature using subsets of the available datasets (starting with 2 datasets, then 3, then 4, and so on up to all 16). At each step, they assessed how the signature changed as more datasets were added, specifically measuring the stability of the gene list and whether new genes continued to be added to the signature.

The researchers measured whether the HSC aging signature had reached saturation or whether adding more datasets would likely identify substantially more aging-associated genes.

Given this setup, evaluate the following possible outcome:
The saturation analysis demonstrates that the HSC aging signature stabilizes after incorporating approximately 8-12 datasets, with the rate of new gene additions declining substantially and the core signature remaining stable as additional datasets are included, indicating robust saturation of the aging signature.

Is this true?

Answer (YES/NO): NO